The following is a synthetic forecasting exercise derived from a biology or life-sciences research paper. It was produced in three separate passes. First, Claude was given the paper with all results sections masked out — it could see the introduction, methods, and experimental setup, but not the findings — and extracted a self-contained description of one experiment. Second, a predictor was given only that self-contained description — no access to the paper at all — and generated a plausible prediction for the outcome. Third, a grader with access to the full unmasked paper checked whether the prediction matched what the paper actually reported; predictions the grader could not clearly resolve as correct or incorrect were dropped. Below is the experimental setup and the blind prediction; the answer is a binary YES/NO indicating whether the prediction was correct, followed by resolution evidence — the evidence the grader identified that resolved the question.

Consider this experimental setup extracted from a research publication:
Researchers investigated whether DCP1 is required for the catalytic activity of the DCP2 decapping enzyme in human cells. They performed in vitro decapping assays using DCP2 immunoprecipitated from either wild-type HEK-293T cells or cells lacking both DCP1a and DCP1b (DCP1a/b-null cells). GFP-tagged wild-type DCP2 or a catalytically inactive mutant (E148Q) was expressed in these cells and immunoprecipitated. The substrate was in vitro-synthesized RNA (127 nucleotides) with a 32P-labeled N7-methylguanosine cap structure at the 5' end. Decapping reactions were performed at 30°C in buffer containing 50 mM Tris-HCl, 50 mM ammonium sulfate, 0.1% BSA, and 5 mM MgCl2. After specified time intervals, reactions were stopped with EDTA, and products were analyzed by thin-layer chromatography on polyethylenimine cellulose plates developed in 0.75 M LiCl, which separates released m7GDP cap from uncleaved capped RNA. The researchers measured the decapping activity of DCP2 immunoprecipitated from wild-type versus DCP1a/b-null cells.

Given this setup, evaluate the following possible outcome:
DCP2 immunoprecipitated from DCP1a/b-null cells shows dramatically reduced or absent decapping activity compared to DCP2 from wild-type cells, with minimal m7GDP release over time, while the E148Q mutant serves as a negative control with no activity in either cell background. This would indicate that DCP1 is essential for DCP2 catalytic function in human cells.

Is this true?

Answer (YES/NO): NO